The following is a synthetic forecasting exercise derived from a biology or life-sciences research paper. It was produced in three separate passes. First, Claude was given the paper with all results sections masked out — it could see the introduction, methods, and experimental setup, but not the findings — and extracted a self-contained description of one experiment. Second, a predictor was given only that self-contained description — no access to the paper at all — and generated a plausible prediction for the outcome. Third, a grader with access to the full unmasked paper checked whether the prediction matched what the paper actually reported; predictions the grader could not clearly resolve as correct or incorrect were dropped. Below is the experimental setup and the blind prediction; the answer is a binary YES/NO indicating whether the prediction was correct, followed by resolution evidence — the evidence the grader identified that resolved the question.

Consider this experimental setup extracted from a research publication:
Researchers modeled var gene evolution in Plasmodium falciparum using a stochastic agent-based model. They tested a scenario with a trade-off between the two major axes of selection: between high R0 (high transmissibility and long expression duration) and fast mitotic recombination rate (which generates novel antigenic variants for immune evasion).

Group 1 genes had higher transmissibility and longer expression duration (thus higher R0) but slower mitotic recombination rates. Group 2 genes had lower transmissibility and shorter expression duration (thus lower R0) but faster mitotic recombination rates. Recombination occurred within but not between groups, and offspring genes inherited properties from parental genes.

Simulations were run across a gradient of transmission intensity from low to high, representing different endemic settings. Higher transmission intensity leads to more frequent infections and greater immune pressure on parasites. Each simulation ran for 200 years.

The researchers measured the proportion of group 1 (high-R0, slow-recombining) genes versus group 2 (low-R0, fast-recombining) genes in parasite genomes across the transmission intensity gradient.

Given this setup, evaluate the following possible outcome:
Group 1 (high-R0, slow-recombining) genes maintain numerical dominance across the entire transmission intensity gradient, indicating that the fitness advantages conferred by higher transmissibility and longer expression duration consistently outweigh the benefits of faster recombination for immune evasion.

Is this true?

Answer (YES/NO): NO